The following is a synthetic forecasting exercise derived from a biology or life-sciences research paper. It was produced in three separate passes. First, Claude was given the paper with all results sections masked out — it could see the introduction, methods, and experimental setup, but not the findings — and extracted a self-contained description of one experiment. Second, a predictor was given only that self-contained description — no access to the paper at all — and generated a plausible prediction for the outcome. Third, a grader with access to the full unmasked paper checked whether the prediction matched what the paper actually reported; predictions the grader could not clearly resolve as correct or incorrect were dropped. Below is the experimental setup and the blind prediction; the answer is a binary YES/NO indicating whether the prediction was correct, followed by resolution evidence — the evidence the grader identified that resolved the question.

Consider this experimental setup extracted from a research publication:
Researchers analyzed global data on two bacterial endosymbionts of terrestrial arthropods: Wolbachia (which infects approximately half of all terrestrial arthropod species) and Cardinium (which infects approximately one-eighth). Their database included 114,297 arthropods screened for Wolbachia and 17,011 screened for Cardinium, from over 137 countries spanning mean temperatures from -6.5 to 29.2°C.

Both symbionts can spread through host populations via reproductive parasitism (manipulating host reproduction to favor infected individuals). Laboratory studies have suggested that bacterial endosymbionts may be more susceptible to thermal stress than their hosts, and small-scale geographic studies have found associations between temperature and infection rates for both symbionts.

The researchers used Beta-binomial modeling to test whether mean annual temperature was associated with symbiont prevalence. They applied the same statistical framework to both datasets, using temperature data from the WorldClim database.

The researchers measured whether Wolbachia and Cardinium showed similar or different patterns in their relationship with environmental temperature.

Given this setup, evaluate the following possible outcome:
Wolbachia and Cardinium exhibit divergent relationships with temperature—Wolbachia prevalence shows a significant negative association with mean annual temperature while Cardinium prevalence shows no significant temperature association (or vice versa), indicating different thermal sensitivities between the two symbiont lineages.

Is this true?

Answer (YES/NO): NO